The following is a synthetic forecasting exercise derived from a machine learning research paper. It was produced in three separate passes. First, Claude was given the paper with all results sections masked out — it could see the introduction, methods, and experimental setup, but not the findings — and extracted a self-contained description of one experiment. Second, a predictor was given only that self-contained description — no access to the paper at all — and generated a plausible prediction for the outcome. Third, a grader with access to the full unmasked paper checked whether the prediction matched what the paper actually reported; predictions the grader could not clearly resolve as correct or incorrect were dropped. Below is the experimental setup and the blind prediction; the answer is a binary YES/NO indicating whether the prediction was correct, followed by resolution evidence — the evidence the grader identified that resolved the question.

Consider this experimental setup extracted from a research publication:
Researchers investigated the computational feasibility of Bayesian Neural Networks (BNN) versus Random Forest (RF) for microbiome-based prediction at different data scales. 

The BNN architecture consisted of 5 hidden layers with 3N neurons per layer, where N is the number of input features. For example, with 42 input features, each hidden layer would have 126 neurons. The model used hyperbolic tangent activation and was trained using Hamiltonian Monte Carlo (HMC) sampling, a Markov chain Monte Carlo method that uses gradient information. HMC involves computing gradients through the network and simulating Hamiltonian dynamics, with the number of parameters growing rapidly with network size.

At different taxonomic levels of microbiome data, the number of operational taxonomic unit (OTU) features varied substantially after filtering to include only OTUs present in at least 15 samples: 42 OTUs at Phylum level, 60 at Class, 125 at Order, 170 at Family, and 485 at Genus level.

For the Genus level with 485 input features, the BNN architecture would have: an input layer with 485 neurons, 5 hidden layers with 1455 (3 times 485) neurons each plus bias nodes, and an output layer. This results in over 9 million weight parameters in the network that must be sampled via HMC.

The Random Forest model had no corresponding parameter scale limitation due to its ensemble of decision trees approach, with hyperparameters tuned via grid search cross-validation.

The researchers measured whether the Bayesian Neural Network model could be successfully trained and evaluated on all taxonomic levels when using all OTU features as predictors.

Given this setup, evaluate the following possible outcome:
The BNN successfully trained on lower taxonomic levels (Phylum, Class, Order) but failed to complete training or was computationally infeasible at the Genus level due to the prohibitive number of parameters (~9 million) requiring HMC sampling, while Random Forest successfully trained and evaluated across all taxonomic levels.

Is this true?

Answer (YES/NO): NO